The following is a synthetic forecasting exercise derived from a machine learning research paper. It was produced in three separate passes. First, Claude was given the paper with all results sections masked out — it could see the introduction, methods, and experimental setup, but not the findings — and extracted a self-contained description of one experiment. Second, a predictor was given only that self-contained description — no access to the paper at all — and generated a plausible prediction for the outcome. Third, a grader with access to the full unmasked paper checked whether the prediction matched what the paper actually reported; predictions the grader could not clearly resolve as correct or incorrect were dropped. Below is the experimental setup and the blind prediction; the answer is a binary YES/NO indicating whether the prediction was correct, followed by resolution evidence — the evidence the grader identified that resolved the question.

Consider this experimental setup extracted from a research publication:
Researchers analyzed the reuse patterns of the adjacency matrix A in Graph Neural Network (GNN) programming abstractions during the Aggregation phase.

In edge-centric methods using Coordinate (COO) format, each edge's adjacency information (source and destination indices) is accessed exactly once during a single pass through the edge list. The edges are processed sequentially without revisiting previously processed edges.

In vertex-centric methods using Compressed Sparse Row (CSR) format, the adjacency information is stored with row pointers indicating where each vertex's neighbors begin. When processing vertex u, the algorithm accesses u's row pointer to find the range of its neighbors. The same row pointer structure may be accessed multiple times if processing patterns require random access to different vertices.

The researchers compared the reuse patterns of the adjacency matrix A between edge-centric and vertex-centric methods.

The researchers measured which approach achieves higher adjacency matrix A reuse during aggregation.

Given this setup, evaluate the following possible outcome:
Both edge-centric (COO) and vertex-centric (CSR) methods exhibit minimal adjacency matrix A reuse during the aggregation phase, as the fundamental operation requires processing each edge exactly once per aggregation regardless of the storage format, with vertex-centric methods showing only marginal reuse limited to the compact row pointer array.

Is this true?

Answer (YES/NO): NO